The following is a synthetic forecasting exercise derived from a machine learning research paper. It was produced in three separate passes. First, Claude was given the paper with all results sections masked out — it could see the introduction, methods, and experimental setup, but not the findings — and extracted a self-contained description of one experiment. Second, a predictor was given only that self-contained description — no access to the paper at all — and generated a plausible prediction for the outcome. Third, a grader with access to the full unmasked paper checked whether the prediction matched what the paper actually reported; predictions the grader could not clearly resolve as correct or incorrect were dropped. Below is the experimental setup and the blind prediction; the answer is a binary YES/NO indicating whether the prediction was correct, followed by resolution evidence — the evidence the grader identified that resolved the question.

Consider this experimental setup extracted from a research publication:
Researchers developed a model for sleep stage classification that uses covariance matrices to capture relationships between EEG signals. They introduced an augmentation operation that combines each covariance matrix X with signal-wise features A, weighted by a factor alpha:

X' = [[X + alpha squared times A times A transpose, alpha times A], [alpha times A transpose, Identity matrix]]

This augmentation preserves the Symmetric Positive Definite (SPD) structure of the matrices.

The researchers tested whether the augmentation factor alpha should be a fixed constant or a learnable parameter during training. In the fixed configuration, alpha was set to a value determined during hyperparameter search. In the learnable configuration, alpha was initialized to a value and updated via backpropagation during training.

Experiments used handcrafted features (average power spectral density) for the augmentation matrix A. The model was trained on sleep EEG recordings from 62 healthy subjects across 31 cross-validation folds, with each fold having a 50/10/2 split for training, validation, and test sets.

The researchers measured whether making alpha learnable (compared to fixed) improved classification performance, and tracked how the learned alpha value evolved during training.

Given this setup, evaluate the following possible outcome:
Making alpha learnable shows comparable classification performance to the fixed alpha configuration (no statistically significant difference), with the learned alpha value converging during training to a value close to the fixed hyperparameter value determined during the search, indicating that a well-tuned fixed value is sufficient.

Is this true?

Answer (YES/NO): YES